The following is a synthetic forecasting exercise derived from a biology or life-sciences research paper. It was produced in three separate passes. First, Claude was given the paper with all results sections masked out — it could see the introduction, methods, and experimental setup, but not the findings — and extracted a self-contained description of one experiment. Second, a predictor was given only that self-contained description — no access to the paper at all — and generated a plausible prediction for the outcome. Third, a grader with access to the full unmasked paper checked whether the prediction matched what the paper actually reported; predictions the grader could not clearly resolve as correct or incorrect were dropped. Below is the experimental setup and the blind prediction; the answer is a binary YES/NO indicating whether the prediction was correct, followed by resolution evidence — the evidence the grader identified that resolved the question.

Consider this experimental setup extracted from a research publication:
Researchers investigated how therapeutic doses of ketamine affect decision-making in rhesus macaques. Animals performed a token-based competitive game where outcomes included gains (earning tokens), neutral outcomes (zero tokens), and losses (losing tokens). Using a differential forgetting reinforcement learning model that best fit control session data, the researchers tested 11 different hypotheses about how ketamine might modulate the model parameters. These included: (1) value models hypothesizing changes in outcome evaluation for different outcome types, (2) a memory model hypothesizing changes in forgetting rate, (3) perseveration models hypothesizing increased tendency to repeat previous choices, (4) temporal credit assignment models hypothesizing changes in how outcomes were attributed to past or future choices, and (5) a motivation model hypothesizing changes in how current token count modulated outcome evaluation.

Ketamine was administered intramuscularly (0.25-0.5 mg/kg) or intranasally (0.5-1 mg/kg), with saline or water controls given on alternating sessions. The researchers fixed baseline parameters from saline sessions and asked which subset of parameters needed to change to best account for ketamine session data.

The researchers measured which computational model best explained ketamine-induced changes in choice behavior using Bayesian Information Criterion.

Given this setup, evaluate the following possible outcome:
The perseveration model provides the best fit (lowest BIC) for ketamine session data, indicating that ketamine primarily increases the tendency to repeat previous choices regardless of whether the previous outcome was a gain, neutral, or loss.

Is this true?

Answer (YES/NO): NO